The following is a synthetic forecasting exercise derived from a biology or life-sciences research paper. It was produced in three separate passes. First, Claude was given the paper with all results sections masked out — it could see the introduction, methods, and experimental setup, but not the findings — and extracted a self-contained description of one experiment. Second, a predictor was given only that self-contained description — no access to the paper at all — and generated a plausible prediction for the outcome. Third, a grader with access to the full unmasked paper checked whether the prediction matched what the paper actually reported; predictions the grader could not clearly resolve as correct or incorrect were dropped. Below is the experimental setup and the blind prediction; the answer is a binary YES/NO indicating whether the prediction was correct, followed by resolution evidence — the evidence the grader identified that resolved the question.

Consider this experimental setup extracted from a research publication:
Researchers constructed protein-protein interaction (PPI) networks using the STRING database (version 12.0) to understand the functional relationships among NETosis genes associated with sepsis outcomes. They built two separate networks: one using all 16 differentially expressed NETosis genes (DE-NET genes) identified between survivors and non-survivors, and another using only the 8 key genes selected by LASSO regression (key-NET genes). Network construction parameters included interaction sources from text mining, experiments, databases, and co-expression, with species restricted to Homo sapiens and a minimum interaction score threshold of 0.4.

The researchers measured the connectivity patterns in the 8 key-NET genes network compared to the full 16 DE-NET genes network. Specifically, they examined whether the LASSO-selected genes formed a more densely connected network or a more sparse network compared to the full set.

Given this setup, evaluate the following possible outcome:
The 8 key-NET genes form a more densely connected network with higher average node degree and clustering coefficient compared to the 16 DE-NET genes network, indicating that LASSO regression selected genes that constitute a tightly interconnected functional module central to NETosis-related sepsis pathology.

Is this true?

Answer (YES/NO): NO